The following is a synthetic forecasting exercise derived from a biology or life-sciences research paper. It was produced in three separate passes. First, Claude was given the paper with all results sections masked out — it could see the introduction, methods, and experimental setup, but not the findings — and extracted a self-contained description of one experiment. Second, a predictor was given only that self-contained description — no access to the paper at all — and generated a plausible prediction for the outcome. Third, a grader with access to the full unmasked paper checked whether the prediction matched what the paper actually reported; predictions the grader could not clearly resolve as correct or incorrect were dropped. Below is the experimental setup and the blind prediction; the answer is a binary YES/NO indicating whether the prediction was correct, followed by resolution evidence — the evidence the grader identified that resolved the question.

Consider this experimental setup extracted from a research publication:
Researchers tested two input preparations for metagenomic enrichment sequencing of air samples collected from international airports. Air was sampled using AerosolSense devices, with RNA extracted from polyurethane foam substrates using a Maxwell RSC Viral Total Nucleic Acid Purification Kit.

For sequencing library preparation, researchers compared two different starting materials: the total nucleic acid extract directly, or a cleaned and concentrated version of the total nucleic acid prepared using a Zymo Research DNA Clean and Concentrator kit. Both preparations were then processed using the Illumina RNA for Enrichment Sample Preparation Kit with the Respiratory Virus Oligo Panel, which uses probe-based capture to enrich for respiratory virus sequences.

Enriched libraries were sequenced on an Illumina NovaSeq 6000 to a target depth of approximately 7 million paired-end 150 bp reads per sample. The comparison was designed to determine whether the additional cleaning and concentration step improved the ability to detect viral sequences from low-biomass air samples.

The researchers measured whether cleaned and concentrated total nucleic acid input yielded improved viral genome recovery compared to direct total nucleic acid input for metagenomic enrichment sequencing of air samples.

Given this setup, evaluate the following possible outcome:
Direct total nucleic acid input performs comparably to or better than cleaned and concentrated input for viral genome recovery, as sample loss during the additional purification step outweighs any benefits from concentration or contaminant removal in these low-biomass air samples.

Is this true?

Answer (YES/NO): NO